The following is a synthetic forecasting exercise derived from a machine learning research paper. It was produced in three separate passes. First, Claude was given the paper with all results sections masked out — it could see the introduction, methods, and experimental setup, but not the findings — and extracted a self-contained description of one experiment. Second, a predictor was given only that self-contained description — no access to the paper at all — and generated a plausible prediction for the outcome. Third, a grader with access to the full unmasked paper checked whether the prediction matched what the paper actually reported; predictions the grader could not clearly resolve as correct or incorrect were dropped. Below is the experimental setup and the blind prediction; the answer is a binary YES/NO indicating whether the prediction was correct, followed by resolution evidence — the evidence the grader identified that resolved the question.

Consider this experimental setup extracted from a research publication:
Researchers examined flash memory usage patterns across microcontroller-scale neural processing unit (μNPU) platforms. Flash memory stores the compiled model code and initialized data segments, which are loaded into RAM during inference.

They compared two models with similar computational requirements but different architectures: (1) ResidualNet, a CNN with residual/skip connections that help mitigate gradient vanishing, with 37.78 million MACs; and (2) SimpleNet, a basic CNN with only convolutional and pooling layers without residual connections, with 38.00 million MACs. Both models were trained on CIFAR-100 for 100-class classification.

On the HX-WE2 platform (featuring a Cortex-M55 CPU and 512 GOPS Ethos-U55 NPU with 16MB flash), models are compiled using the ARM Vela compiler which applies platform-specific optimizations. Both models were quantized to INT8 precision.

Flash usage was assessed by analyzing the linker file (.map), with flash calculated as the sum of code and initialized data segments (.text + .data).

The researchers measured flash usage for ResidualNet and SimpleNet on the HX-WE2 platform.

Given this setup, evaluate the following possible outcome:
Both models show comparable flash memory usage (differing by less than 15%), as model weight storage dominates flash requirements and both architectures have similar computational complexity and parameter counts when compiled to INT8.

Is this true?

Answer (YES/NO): YES